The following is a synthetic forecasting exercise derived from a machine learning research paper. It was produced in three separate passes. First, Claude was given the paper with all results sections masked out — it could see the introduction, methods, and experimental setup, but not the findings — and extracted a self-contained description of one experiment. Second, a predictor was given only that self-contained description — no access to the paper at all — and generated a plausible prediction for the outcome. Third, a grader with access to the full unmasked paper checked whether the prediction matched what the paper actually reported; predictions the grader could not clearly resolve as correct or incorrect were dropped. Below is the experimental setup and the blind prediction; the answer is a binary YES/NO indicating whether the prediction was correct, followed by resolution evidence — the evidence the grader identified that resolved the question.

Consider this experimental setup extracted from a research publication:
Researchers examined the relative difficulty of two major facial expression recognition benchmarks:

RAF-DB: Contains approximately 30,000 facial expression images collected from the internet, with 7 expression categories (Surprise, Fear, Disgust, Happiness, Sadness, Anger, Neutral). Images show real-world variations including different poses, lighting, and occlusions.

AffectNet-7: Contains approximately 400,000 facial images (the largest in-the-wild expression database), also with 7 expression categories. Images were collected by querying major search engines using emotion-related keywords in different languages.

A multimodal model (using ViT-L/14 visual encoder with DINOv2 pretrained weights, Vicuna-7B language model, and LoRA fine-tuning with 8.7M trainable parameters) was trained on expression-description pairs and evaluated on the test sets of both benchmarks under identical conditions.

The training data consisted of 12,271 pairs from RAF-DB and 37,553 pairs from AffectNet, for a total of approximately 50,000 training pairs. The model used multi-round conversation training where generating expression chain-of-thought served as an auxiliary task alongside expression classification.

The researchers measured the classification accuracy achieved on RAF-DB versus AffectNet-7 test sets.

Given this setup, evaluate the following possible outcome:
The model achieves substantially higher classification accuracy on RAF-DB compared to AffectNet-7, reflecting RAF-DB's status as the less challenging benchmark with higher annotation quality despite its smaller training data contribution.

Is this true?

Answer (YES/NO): YES